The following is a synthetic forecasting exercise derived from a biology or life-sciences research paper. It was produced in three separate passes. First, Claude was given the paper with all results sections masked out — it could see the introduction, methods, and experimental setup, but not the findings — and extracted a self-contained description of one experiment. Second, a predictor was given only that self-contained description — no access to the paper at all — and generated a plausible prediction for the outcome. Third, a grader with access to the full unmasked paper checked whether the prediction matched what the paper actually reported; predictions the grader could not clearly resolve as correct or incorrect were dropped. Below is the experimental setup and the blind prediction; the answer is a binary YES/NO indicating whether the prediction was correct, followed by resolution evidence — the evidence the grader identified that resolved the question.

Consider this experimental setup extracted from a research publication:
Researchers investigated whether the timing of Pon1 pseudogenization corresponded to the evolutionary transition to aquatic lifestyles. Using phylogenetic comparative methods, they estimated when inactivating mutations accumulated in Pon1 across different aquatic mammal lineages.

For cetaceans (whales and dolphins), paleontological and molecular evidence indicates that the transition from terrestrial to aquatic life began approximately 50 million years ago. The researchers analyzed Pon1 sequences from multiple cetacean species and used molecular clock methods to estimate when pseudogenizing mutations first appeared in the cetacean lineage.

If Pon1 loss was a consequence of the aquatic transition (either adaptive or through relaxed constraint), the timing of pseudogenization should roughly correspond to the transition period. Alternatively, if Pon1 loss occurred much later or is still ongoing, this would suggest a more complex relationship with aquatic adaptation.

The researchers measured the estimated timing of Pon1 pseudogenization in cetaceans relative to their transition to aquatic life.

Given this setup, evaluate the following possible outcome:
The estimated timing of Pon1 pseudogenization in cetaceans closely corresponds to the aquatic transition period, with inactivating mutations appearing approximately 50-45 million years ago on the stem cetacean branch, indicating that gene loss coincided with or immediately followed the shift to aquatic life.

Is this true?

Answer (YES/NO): NO